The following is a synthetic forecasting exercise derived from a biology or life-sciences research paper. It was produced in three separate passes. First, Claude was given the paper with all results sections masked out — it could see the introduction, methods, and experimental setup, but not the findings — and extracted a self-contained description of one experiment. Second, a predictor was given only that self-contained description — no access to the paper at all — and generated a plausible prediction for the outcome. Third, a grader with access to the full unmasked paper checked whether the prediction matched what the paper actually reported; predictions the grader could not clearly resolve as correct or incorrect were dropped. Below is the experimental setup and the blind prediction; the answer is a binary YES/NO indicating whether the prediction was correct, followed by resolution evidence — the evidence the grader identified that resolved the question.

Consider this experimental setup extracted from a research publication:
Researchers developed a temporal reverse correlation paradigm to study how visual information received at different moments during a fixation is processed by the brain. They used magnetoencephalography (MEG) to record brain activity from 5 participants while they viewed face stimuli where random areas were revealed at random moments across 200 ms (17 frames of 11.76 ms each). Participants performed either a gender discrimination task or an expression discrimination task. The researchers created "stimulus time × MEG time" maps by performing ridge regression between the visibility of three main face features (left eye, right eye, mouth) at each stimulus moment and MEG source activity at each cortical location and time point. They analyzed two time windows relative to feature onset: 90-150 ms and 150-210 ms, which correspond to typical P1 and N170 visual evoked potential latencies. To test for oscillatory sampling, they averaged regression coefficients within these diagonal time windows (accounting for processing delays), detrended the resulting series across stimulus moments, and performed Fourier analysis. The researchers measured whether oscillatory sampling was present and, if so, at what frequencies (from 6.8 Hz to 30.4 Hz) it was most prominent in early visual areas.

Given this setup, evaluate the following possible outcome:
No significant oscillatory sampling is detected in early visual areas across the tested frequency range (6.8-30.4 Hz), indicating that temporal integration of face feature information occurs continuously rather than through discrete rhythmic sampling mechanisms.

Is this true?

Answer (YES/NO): NO